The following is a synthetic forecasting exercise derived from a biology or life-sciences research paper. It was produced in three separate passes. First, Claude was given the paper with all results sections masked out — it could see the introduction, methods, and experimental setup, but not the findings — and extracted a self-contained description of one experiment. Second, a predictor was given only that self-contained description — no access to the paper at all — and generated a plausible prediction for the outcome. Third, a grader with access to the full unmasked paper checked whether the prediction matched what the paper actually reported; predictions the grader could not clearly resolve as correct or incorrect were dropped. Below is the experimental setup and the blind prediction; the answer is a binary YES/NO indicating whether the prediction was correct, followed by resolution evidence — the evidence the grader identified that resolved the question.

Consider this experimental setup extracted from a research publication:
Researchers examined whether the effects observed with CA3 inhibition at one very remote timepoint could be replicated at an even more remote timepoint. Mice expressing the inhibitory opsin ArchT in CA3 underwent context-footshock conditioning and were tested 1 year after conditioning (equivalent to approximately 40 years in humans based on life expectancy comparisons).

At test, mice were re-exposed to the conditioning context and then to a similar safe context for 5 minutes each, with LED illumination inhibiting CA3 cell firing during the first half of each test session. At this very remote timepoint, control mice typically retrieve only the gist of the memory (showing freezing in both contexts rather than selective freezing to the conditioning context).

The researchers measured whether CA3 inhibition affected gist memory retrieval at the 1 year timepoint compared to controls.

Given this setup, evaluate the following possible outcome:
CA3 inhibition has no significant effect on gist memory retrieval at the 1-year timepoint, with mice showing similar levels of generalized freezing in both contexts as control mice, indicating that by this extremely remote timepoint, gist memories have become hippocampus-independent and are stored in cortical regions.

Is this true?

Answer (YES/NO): NO